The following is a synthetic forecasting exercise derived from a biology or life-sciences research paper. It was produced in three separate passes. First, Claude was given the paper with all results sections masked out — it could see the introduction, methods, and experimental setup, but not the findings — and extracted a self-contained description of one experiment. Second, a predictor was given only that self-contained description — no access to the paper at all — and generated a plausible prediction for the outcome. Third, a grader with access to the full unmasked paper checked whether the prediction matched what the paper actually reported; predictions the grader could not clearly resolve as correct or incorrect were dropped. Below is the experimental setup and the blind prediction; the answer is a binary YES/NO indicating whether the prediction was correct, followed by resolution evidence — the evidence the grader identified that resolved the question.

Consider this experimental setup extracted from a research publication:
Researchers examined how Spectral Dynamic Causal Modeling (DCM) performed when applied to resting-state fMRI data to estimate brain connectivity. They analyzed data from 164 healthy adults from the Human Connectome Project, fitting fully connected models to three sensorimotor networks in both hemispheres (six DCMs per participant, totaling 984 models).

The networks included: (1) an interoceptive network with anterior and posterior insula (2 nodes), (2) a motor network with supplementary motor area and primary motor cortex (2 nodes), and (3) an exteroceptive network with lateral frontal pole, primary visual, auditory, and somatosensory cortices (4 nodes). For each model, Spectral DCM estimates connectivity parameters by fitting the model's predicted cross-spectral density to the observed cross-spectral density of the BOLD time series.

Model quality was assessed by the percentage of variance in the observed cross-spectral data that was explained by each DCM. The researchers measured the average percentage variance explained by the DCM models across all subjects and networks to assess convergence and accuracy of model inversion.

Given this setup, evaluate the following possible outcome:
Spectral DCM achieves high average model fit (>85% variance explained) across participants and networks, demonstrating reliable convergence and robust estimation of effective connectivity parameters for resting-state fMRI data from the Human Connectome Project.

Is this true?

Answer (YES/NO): NO